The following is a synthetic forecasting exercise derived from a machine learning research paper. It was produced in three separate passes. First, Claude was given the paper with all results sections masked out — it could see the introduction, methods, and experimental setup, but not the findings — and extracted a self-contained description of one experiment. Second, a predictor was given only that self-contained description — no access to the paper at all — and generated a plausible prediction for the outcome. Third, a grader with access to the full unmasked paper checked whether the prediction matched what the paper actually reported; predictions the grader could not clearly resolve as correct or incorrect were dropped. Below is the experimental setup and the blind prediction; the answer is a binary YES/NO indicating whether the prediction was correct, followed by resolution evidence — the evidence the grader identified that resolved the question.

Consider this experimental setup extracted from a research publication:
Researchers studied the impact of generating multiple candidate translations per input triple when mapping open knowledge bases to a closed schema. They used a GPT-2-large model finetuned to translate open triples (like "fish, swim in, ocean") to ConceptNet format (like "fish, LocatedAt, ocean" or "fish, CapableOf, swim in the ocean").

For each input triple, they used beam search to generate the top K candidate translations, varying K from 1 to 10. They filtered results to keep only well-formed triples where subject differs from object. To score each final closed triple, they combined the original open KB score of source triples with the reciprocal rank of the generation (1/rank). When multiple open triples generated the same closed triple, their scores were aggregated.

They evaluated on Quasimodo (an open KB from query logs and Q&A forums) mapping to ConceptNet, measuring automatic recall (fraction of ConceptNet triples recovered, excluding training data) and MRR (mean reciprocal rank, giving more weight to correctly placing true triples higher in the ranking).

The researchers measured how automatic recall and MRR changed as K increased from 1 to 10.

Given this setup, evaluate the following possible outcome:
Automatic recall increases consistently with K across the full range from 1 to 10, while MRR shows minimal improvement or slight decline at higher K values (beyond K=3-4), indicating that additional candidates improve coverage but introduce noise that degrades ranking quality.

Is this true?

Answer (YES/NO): NO